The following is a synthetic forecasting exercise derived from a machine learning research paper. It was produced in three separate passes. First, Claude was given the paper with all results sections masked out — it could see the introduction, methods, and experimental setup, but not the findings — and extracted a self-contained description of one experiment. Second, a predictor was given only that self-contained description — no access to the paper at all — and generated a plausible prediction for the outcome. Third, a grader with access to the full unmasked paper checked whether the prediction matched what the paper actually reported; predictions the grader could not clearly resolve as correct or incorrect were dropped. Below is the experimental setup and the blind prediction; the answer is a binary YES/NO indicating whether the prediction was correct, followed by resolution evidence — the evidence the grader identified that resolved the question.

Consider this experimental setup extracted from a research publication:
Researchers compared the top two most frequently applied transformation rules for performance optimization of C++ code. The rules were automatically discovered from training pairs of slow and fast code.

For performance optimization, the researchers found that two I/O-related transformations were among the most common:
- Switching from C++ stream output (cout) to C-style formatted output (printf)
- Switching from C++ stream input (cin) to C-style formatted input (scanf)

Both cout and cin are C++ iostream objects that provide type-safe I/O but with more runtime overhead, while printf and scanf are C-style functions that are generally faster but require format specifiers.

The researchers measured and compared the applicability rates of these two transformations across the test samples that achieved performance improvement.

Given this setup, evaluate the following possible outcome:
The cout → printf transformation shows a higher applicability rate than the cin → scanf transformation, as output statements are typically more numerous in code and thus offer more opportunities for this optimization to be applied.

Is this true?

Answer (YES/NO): YES